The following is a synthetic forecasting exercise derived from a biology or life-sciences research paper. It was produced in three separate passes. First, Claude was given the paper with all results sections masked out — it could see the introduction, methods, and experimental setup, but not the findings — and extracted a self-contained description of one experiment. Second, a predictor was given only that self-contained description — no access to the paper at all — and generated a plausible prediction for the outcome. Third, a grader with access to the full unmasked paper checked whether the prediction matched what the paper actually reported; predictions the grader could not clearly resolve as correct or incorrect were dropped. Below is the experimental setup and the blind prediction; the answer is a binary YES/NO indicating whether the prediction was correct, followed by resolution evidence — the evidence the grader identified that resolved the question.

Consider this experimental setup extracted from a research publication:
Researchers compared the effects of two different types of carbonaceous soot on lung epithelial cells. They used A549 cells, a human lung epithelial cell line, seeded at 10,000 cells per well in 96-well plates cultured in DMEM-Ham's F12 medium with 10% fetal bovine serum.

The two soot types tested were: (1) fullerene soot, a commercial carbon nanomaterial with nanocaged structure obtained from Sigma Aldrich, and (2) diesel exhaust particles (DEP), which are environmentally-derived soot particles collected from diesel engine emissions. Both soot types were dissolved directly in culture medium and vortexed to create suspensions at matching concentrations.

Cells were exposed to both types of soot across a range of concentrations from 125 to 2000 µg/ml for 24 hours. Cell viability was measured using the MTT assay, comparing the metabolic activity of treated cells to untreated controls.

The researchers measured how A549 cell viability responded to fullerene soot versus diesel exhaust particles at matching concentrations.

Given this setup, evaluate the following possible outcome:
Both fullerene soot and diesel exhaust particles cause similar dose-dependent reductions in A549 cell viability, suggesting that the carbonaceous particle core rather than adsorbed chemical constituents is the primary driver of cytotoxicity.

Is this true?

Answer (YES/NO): NO